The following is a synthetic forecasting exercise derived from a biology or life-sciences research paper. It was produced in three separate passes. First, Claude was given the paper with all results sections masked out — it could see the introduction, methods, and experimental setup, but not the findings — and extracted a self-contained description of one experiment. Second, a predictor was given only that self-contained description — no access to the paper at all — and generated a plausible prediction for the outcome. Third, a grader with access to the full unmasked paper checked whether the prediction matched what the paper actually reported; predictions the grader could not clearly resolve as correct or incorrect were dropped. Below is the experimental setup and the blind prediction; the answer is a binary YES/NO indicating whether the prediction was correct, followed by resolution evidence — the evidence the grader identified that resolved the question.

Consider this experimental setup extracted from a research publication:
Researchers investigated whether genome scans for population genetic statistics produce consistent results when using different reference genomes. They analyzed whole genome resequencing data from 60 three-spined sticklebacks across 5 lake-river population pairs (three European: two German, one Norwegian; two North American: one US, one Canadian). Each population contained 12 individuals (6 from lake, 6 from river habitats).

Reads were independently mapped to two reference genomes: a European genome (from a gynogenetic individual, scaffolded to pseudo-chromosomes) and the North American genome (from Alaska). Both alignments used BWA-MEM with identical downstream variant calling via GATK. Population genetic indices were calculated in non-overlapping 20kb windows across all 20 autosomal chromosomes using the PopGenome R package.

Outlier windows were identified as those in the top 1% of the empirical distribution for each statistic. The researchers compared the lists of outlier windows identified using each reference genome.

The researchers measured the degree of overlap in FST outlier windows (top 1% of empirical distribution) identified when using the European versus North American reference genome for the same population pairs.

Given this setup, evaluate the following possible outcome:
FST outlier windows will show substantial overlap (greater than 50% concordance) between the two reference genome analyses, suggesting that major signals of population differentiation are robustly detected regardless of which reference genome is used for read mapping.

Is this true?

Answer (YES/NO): NO